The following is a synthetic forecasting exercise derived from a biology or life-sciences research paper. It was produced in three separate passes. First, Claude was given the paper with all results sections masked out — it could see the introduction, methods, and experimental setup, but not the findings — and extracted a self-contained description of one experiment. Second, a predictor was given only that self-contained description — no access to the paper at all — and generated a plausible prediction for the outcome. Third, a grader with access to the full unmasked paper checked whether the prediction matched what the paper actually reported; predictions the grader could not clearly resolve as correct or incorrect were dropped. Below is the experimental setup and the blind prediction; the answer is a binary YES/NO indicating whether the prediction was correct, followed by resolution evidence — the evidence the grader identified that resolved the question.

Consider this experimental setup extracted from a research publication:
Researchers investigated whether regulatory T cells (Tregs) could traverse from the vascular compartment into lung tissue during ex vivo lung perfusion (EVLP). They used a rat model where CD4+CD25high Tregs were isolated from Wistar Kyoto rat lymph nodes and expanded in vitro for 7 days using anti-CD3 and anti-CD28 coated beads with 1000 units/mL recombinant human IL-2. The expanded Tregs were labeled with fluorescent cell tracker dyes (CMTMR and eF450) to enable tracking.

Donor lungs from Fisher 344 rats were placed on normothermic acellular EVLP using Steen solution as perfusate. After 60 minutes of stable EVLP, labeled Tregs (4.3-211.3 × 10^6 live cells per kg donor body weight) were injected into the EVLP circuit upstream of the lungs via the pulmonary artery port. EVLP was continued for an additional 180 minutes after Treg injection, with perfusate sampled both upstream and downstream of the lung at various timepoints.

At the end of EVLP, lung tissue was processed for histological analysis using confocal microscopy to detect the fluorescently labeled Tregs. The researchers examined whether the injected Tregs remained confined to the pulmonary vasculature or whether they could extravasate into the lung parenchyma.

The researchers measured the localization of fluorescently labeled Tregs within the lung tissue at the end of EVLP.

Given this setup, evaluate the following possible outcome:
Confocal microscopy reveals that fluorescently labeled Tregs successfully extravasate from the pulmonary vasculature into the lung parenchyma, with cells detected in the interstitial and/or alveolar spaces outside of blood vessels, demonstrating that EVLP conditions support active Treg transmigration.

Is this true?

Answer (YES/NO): YES